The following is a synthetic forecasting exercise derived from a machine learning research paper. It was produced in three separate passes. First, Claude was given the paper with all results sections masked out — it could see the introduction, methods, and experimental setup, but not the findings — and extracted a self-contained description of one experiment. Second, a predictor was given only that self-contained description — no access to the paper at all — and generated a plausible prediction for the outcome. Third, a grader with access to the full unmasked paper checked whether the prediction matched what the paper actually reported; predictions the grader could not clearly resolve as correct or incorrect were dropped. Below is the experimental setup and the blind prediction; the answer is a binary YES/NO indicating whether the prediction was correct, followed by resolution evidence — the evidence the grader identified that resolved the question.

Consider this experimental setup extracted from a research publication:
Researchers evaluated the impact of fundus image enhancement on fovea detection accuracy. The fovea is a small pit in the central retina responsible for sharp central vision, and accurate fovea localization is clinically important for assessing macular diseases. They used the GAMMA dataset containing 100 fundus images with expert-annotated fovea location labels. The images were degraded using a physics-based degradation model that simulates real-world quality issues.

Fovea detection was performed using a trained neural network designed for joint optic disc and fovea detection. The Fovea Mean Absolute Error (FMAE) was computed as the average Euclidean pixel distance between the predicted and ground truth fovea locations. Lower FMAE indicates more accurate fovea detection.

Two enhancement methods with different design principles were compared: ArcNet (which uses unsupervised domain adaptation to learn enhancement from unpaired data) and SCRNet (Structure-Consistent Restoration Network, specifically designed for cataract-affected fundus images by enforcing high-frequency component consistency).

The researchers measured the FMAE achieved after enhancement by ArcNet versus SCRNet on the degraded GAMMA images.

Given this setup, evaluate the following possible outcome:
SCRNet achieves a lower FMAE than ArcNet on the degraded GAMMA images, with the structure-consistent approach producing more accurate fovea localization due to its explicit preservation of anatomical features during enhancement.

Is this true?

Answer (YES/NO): NO